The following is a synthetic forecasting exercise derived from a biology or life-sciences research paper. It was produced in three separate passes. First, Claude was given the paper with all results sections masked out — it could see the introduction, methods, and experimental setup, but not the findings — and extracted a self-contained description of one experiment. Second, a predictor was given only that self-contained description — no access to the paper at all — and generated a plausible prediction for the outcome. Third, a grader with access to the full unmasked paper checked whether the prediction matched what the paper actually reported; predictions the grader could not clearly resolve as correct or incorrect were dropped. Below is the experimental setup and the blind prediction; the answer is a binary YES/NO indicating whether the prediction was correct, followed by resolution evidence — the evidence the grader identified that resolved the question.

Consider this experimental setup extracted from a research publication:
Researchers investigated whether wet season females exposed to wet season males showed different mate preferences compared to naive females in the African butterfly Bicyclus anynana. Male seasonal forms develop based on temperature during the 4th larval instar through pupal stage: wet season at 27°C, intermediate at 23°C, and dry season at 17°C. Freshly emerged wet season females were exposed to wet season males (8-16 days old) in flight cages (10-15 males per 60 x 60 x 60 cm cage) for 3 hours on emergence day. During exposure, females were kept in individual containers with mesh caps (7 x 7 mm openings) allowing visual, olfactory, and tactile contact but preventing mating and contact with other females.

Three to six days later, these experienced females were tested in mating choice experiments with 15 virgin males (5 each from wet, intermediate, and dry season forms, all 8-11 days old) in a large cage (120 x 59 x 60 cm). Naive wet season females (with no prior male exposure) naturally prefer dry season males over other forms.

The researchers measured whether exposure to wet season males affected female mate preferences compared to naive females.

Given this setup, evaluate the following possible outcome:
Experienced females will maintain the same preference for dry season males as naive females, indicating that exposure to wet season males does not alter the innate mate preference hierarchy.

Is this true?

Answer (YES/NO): NO